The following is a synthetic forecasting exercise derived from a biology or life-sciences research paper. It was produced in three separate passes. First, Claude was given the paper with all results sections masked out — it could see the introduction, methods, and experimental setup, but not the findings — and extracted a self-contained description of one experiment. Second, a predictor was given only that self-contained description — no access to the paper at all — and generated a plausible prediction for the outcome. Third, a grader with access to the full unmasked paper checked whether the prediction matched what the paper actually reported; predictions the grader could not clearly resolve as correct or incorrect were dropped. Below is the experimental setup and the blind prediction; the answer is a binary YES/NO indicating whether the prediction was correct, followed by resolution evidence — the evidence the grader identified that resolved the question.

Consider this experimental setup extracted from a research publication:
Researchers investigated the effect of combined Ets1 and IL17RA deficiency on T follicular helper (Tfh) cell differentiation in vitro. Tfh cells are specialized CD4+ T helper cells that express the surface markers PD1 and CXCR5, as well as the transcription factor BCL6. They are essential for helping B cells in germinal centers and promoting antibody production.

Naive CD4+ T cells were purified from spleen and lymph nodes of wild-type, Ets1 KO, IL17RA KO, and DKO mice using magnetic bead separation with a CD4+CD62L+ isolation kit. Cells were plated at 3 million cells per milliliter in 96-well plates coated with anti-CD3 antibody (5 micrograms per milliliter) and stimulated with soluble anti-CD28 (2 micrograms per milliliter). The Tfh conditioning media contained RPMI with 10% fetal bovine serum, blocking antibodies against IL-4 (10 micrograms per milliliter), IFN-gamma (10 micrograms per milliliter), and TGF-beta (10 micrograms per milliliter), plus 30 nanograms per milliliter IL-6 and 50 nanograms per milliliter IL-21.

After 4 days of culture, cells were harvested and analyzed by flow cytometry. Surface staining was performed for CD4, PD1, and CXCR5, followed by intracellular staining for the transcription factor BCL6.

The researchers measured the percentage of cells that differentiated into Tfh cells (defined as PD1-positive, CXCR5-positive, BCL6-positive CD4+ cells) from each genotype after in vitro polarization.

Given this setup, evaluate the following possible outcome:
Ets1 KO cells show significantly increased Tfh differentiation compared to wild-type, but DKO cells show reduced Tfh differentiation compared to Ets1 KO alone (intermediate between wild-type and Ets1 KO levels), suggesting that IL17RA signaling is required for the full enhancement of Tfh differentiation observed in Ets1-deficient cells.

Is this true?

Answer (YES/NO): NO